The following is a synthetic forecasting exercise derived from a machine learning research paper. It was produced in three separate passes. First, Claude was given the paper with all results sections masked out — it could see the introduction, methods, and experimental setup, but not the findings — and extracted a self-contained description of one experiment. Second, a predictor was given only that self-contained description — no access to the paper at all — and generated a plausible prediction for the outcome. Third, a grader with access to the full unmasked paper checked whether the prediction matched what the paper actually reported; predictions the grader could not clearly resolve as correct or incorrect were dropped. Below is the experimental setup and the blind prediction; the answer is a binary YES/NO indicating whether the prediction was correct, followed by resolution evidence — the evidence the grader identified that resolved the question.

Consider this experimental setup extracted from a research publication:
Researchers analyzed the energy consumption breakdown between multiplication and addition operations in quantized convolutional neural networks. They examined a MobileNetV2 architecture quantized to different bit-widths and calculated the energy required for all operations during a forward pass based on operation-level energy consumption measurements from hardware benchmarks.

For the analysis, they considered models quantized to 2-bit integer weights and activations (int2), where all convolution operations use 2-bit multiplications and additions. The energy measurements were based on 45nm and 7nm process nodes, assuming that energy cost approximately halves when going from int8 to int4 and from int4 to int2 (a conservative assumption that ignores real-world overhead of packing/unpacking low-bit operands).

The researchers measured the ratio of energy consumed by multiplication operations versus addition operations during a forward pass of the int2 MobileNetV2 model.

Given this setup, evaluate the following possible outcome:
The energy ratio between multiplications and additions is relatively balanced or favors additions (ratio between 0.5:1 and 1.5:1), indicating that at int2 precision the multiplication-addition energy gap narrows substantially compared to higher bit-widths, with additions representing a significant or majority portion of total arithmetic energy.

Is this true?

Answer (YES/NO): NO